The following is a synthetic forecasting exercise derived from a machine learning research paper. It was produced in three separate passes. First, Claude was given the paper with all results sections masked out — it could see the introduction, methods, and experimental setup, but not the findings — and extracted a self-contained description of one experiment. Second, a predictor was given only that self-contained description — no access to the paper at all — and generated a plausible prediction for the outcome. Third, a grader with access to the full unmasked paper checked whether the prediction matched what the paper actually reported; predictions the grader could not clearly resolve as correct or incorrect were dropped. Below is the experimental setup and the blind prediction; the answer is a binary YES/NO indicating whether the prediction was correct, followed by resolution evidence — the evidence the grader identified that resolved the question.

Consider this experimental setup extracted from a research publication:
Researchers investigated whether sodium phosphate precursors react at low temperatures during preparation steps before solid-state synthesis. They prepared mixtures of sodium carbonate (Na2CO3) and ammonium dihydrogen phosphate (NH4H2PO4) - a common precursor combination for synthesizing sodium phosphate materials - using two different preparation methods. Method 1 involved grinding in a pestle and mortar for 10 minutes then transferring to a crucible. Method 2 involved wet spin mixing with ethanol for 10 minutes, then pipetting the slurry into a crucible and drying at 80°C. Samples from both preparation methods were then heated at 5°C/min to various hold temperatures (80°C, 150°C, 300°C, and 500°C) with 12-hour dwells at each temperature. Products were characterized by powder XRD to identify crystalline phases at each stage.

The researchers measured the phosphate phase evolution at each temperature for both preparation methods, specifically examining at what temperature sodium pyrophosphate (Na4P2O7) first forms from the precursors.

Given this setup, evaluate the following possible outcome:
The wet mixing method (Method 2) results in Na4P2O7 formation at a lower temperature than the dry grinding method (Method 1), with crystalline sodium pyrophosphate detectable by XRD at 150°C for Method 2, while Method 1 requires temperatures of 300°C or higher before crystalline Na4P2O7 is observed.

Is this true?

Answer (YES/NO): NO